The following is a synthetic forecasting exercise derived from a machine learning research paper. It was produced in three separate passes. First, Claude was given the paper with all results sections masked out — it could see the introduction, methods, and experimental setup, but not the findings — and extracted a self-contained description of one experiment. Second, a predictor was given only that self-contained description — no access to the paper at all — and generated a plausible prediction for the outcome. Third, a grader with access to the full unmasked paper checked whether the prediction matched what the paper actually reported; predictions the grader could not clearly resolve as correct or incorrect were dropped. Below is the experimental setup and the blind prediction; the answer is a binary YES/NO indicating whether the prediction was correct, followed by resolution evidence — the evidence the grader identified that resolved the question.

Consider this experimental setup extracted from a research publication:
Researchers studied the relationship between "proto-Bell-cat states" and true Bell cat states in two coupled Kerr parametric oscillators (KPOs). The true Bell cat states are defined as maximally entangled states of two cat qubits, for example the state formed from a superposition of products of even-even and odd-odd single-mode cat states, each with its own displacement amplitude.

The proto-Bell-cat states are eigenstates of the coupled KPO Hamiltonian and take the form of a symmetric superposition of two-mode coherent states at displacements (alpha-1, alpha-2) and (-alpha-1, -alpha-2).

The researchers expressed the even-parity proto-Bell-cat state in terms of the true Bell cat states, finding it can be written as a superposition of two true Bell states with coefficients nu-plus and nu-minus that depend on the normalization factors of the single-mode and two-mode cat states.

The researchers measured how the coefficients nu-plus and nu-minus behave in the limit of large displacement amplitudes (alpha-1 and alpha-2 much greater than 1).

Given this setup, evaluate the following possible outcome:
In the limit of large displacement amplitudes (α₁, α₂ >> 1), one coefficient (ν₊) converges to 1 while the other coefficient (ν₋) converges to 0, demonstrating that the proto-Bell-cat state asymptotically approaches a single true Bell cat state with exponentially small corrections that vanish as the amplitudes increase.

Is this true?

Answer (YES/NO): YES